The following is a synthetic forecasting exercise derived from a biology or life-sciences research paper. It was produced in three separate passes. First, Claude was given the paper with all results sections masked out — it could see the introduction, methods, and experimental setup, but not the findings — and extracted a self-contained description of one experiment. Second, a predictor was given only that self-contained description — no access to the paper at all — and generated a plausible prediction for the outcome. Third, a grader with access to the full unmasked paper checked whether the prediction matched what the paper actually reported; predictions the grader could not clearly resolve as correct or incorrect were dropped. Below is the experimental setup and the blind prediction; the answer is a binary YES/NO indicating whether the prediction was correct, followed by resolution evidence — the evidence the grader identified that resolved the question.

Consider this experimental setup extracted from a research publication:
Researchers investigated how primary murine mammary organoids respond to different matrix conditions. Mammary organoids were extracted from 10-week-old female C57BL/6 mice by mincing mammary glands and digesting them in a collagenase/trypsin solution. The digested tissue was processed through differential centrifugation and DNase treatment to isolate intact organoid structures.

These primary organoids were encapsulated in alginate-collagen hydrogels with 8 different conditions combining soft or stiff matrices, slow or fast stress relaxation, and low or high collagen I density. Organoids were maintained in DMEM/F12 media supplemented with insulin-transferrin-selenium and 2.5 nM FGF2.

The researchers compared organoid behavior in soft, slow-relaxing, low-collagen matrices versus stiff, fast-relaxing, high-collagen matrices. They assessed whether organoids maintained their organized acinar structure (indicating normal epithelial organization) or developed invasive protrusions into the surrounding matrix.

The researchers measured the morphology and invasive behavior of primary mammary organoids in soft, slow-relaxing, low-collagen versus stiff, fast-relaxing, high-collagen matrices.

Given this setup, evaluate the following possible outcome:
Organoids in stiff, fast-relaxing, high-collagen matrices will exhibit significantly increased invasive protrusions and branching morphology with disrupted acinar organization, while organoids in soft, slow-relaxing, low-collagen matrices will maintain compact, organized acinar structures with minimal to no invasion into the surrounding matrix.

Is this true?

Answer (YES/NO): NO